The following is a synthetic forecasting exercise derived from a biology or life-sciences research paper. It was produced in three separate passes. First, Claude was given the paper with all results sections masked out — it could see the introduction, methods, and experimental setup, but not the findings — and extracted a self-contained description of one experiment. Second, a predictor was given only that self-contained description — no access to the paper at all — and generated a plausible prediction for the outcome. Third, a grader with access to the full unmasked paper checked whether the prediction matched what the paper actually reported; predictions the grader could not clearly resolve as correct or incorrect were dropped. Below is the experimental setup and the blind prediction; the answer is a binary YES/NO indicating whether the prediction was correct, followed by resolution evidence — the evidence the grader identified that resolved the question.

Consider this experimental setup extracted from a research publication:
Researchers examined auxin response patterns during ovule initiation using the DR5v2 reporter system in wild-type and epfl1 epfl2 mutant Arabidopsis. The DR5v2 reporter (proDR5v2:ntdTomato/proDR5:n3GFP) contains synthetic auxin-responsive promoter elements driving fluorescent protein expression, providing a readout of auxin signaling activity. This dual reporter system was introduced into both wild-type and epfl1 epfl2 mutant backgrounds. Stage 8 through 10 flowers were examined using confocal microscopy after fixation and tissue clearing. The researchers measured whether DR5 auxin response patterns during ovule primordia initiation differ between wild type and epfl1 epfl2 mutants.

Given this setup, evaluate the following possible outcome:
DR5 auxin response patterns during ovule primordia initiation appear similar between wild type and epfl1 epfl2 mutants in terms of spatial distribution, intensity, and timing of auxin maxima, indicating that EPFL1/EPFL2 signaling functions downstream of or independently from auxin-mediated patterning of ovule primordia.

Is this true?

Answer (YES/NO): NO